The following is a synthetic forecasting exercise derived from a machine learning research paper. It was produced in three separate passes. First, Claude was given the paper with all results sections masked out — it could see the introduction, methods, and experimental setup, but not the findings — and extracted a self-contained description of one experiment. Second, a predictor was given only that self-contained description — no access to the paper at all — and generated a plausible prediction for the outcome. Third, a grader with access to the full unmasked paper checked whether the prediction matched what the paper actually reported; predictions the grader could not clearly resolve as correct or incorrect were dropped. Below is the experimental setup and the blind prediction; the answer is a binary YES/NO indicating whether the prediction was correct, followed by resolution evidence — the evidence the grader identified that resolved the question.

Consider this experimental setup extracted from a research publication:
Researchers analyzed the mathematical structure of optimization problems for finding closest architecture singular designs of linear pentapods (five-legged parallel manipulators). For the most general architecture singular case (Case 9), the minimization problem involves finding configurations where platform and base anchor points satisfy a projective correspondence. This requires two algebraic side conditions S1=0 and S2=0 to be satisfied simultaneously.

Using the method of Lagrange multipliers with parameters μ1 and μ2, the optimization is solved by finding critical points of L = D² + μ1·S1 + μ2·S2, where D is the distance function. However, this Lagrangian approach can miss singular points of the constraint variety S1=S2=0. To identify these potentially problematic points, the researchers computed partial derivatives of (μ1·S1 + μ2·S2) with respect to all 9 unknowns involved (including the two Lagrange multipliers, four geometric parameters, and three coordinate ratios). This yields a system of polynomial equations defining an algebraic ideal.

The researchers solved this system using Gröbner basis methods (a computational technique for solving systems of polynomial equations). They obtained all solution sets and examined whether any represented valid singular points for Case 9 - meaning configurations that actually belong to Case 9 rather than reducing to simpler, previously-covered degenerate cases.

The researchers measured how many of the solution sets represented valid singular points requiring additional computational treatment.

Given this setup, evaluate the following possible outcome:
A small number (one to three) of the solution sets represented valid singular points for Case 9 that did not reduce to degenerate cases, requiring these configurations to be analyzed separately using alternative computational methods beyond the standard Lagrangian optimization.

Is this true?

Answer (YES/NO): NO